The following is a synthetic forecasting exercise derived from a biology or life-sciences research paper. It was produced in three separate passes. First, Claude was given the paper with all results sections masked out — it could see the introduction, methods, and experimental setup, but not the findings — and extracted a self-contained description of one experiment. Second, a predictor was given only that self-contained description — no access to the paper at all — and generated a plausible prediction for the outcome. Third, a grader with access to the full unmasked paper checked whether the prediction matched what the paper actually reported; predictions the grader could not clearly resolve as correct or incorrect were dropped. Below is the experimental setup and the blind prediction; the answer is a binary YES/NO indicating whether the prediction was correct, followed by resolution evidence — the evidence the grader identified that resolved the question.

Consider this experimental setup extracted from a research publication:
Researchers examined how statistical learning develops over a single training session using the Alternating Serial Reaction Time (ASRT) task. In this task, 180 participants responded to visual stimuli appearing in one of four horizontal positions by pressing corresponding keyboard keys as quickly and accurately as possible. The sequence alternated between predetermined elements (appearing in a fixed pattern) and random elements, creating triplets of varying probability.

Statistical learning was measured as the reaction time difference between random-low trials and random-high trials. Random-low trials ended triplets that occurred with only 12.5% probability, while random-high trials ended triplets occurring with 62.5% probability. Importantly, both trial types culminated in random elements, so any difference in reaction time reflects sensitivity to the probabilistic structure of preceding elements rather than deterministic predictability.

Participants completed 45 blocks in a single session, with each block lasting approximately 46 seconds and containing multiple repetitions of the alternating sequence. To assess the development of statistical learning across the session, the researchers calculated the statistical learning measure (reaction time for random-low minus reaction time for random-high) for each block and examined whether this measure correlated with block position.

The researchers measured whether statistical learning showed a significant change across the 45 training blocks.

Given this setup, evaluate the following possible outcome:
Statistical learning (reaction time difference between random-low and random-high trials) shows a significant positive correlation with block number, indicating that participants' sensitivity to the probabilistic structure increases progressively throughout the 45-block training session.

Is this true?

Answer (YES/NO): YES